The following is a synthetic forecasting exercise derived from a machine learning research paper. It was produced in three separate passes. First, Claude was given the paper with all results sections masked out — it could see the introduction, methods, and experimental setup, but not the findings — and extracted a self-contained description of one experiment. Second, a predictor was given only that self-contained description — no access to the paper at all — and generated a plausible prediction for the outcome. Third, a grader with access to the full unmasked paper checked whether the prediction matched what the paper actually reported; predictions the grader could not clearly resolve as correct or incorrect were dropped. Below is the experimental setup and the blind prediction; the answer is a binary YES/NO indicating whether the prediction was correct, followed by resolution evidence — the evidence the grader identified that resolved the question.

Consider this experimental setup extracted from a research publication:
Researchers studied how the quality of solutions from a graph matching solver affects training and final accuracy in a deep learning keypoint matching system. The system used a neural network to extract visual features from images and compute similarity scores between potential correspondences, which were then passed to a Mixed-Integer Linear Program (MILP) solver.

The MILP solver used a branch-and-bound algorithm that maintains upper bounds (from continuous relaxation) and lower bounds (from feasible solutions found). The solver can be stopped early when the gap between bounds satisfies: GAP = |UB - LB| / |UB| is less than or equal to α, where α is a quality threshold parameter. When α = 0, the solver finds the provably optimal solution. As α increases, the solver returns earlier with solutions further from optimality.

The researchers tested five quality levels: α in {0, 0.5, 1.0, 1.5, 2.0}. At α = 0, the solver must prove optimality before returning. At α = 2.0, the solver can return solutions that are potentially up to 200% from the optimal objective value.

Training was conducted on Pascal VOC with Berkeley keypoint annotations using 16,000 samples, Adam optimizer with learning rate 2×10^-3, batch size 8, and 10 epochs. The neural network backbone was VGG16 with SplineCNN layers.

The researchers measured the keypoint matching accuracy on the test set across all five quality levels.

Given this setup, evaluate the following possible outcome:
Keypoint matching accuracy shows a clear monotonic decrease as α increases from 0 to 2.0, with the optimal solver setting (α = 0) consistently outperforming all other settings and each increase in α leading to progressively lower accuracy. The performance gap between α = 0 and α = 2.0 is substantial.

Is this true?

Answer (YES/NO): NO